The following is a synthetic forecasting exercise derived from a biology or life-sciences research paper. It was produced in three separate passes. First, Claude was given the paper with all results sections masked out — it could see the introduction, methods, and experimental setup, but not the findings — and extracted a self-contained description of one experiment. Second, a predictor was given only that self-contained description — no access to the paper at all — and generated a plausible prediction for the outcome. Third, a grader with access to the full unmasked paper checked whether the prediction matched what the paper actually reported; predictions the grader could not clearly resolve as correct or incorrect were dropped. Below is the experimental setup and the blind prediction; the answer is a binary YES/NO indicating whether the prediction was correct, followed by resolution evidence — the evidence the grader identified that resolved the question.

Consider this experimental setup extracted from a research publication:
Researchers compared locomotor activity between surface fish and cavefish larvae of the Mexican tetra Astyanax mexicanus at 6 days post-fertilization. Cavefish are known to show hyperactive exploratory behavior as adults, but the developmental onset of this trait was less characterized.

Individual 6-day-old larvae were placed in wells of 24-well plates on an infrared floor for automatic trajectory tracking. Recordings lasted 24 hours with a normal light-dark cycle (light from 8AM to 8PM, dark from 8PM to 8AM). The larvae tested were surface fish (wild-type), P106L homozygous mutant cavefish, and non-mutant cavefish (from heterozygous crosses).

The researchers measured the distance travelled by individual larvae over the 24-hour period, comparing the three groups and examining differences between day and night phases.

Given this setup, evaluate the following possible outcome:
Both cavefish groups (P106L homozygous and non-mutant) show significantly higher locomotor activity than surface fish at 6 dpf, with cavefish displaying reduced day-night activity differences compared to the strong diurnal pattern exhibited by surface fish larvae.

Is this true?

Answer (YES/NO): NO